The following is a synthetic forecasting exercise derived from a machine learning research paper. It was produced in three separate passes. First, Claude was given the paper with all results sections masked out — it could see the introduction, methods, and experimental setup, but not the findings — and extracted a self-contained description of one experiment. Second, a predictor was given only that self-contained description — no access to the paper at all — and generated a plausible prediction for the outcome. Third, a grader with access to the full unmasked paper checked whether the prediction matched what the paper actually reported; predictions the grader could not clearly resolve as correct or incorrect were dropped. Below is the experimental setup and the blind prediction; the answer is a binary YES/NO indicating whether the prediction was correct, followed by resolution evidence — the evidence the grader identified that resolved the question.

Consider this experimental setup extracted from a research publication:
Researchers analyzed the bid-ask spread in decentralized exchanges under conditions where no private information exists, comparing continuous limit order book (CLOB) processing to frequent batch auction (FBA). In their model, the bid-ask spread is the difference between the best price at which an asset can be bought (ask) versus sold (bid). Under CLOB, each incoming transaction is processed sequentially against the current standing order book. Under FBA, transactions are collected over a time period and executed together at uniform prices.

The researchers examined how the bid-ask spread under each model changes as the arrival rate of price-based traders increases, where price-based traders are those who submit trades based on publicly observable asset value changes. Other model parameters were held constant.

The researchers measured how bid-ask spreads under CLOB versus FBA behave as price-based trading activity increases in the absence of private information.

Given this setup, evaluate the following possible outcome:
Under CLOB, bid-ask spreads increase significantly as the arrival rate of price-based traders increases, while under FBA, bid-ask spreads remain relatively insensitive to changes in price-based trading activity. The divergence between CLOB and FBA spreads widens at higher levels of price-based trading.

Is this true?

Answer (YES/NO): YES